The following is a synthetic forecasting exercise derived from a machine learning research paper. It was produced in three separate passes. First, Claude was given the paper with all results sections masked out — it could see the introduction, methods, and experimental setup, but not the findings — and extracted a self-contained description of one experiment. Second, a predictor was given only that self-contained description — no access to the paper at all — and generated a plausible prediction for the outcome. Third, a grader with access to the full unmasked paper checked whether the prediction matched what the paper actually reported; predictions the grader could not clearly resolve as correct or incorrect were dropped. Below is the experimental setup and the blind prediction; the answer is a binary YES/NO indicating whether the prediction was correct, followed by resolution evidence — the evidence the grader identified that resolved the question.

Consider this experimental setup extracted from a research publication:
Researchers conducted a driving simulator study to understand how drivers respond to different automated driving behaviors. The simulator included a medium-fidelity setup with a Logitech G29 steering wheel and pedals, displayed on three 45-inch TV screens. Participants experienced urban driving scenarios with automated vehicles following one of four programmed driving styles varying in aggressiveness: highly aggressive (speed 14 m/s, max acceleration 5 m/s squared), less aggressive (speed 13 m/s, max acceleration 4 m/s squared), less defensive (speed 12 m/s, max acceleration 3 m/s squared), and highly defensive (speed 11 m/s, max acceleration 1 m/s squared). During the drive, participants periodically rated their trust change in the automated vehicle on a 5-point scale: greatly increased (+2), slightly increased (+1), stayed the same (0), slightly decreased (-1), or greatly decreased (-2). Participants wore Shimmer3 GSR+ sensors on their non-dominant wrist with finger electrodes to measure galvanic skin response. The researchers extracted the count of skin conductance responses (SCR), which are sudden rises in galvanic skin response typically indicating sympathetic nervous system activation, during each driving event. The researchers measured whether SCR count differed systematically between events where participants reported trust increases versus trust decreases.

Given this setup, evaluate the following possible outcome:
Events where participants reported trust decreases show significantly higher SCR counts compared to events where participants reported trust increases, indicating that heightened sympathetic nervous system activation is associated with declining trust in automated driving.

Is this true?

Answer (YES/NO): YES